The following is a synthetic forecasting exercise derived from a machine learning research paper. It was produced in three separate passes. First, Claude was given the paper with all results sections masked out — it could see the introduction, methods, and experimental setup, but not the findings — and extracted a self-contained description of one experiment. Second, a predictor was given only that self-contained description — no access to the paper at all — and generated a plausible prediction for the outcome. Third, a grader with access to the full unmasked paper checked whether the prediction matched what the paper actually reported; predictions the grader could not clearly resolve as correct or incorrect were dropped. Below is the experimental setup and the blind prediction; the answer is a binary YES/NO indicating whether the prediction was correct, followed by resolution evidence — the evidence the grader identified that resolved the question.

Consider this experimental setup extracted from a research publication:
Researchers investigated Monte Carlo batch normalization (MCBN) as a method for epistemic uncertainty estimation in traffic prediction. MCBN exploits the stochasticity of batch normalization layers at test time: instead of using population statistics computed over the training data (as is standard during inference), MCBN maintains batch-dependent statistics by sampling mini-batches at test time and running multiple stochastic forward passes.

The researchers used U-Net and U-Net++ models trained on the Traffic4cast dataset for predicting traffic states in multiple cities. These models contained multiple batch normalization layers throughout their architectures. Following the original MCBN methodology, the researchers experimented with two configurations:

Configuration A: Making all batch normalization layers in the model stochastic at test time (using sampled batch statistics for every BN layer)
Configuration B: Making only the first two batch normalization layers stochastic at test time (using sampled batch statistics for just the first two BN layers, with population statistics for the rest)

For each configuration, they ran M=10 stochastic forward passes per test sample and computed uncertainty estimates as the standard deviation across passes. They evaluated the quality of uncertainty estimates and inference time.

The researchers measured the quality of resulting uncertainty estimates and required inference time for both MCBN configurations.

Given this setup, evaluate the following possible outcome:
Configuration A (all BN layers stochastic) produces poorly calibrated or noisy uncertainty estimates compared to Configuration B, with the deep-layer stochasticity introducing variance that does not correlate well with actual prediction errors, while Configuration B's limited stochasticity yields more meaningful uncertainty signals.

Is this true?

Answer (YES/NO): NO